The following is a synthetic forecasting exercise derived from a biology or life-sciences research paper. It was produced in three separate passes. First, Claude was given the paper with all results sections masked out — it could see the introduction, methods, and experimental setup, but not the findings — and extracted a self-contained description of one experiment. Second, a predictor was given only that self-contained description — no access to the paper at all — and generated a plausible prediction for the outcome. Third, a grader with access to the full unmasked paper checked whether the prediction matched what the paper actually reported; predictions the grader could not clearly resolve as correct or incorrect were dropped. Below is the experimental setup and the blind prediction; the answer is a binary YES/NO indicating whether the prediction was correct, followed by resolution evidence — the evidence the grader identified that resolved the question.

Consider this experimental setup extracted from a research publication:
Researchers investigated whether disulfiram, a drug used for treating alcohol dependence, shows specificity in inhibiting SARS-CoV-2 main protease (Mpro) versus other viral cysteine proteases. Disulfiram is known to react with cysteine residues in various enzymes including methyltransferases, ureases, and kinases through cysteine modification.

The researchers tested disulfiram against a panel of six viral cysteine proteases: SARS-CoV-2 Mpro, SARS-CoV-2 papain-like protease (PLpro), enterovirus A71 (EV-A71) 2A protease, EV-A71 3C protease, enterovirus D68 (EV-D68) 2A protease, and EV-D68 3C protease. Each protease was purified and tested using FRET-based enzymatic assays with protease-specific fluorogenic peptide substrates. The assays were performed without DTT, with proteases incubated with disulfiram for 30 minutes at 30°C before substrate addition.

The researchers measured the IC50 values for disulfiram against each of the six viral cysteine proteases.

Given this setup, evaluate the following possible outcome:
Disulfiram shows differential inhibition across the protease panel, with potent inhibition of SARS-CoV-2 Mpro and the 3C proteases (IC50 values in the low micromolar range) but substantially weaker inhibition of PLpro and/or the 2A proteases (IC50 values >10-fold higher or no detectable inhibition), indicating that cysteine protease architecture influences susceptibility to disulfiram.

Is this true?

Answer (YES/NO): NO